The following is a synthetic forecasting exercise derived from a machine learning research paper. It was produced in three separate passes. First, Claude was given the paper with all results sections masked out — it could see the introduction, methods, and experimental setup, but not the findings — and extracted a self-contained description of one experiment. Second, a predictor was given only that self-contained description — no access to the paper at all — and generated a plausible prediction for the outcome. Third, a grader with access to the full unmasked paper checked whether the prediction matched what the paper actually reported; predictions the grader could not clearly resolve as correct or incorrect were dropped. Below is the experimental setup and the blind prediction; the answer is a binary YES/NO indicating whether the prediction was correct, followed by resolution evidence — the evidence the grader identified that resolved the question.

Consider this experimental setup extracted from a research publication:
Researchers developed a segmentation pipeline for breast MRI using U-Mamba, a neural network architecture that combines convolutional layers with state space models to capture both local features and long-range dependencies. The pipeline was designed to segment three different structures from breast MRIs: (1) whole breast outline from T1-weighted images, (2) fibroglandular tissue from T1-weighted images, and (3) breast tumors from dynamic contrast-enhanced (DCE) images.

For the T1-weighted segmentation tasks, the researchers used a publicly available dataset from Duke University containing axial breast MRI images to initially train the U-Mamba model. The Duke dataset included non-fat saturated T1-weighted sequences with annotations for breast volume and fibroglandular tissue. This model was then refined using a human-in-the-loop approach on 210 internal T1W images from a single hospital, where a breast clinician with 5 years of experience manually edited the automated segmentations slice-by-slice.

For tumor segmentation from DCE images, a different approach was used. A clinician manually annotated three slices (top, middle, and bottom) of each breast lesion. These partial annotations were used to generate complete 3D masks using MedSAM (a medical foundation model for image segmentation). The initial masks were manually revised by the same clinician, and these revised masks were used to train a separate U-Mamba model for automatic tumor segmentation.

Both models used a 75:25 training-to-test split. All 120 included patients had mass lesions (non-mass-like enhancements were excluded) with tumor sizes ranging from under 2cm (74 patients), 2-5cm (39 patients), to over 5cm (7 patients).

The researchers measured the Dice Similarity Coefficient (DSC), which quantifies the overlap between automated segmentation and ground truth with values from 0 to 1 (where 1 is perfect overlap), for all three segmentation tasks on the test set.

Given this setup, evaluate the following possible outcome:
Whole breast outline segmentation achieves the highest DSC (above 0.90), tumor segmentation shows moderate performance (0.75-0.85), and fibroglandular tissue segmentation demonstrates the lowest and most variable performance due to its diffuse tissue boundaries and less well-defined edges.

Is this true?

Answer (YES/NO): NO